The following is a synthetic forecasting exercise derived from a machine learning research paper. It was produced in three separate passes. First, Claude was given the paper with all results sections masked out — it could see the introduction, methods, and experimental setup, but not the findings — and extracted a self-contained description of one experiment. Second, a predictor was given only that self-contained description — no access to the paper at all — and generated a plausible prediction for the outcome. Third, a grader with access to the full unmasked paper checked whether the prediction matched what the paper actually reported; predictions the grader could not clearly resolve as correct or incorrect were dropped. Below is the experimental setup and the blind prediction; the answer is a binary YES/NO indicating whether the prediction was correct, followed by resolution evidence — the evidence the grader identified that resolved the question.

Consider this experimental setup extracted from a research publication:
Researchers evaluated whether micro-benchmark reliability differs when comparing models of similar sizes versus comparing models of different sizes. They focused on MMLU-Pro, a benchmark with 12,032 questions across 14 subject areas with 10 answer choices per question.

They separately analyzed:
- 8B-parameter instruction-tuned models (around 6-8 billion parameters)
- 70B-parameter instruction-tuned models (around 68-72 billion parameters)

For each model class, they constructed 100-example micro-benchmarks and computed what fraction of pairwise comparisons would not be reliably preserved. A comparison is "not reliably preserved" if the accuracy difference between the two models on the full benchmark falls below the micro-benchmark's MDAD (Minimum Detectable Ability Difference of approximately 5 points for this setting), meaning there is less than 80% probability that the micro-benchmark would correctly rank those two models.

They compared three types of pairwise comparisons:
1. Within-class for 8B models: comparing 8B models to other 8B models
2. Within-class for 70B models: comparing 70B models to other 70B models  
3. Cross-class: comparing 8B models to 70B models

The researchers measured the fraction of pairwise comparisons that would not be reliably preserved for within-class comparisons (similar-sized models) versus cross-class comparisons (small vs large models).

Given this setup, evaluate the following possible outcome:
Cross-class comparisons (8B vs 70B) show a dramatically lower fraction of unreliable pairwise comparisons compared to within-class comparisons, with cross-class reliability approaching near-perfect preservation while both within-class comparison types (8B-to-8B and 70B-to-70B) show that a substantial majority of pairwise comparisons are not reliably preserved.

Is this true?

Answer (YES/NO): NO